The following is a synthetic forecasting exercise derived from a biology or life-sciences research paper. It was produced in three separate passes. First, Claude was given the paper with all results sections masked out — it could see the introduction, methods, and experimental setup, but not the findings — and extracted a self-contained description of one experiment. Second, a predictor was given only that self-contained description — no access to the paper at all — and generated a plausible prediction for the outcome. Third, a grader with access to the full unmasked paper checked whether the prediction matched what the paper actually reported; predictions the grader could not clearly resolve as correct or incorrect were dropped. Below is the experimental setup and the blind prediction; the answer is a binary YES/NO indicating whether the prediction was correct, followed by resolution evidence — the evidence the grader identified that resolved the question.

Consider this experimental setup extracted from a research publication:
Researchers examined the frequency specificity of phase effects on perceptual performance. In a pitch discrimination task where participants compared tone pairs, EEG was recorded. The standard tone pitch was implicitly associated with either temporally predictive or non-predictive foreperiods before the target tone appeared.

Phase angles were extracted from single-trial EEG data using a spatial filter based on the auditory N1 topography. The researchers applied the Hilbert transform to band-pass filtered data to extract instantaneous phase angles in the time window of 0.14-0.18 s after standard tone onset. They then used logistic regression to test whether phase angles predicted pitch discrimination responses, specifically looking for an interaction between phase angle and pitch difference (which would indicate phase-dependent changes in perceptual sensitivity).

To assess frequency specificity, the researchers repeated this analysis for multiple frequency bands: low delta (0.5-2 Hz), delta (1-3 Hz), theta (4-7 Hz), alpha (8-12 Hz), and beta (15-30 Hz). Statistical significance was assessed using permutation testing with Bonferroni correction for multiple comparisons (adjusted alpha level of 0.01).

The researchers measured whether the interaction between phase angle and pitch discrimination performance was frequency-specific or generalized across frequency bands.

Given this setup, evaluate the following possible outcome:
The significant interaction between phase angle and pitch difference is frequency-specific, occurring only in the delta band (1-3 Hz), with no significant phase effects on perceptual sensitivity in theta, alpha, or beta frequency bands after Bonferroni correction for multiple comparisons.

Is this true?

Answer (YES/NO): YES